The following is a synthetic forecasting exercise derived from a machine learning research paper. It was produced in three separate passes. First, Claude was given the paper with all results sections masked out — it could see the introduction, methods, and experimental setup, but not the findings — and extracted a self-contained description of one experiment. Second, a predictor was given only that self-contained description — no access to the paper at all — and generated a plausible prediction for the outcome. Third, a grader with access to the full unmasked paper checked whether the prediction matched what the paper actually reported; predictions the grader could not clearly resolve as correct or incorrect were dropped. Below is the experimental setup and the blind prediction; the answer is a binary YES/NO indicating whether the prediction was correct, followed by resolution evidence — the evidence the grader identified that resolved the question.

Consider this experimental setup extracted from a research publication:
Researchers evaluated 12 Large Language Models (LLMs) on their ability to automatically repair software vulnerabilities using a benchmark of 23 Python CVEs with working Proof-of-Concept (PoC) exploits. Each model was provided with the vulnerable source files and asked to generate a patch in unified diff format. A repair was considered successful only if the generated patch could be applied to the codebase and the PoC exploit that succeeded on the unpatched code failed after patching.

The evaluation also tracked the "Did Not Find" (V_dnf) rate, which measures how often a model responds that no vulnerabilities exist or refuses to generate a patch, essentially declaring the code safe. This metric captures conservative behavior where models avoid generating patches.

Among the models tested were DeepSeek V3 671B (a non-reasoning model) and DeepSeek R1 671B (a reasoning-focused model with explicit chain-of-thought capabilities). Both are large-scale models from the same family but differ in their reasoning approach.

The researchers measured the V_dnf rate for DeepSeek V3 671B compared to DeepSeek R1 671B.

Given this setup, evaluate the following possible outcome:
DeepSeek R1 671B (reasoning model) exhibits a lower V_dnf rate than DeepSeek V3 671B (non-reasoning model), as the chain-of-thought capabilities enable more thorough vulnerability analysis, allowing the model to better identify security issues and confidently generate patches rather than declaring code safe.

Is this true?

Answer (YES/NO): YES